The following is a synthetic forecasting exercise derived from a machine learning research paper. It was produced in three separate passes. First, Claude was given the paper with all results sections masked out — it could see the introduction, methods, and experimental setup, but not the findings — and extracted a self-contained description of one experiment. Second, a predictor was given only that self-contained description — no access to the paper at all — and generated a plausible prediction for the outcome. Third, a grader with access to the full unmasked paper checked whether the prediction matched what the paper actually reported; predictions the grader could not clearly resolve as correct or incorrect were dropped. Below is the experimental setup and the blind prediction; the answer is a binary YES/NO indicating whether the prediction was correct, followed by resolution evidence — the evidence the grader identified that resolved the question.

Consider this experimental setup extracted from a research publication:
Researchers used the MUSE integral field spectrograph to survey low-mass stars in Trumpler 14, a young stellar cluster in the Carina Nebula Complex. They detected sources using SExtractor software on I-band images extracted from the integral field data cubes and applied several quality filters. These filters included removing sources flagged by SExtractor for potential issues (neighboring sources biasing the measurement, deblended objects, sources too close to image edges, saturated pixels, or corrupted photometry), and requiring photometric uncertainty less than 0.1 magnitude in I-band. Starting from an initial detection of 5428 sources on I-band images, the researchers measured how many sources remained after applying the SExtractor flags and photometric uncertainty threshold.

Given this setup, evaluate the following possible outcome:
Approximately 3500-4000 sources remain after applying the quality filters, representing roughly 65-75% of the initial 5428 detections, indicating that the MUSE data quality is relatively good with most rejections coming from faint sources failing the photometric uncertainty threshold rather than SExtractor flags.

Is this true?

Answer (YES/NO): NO